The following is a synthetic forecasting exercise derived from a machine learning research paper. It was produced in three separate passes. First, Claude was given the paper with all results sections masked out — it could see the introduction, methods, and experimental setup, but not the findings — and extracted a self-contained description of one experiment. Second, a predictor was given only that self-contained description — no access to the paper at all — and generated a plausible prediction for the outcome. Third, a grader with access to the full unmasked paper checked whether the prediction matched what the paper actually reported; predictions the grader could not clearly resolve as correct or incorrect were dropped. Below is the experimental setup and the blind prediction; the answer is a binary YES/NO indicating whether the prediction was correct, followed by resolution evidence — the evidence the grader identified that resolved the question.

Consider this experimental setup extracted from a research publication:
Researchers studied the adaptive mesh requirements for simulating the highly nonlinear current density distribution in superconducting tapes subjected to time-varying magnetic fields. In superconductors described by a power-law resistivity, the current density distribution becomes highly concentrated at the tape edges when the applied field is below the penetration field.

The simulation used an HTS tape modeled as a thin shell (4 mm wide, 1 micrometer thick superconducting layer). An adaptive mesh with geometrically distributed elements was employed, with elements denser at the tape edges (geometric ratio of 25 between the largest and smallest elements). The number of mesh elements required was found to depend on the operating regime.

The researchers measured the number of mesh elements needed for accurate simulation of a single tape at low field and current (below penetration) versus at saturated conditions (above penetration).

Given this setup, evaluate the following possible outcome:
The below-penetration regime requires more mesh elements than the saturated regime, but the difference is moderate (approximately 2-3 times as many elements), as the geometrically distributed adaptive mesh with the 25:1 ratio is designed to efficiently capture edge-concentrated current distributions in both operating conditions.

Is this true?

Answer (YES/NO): NO